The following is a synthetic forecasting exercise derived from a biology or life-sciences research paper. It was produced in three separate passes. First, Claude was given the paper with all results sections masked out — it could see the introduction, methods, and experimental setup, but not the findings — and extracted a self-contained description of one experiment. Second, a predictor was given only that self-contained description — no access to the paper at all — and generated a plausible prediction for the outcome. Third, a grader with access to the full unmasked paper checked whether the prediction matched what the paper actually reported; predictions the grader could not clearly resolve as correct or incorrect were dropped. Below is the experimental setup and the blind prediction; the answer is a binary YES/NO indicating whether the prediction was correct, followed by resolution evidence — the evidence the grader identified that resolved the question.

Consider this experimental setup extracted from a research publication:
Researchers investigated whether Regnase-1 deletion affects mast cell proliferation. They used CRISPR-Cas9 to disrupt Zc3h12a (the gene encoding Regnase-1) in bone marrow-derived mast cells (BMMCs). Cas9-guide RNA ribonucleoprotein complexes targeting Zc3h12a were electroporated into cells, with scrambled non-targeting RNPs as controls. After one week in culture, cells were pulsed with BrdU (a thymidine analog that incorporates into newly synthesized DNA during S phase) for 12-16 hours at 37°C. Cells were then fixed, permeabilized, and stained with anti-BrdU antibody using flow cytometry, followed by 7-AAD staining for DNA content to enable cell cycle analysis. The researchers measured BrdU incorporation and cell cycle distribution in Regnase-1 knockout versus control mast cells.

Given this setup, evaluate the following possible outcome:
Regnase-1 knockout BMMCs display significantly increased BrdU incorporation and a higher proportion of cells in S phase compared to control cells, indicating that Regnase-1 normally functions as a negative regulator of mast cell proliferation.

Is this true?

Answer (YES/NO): NO